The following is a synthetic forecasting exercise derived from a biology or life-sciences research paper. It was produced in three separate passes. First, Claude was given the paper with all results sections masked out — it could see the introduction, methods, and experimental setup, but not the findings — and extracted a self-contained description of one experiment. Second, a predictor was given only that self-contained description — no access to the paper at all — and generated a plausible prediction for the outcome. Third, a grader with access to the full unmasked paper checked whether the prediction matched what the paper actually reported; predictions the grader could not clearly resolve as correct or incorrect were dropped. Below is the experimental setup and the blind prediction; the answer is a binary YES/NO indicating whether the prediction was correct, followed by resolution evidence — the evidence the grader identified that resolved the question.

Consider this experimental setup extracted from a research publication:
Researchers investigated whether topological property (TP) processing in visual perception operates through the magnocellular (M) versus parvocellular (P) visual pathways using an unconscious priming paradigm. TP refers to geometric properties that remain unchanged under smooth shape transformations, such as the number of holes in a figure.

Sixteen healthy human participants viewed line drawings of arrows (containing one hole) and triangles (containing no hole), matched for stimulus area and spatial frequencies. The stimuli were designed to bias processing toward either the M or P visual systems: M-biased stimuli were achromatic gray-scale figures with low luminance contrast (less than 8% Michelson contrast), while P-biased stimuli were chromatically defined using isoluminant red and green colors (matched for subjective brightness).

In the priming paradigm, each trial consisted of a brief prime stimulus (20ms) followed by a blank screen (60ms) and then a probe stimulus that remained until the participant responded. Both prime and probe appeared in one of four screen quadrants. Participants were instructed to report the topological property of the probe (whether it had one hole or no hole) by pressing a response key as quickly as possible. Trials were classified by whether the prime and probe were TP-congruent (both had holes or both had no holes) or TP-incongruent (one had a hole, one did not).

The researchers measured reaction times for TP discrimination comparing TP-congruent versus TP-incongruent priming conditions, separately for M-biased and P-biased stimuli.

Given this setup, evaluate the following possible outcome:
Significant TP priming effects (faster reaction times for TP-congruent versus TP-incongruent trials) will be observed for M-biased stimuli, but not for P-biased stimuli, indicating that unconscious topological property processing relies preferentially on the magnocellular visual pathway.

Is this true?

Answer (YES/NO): YES